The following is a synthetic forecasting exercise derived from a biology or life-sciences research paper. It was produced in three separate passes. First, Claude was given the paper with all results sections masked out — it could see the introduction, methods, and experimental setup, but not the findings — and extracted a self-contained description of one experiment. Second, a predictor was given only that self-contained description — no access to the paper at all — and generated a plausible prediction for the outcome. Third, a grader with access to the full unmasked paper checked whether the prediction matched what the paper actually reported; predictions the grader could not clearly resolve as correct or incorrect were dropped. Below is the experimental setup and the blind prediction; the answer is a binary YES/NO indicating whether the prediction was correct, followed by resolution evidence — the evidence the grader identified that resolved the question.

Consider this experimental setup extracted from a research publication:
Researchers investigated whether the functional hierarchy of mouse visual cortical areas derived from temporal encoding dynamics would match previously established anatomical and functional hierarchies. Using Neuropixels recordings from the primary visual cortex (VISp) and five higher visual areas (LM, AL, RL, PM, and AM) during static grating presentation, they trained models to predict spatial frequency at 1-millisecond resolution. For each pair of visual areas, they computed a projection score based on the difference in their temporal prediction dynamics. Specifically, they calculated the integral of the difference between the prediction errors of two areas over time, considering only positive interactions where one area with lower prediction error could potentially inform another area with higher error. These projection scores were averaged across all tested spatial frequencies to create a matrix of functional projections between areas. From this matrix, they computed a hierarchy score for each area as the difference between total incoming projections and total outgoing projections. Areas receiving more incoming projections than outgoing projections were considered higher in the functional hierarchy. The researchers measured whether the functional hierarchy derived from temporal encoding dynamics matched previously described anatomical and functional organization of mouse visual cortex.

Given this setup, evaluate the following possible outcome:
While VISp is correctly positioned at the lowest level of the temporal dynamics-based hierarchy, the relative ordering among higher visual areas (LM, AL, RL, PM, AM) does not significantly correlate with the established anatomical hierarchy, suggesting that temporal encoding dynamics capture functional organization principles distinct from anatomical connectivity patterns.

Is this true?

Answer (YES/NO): NO